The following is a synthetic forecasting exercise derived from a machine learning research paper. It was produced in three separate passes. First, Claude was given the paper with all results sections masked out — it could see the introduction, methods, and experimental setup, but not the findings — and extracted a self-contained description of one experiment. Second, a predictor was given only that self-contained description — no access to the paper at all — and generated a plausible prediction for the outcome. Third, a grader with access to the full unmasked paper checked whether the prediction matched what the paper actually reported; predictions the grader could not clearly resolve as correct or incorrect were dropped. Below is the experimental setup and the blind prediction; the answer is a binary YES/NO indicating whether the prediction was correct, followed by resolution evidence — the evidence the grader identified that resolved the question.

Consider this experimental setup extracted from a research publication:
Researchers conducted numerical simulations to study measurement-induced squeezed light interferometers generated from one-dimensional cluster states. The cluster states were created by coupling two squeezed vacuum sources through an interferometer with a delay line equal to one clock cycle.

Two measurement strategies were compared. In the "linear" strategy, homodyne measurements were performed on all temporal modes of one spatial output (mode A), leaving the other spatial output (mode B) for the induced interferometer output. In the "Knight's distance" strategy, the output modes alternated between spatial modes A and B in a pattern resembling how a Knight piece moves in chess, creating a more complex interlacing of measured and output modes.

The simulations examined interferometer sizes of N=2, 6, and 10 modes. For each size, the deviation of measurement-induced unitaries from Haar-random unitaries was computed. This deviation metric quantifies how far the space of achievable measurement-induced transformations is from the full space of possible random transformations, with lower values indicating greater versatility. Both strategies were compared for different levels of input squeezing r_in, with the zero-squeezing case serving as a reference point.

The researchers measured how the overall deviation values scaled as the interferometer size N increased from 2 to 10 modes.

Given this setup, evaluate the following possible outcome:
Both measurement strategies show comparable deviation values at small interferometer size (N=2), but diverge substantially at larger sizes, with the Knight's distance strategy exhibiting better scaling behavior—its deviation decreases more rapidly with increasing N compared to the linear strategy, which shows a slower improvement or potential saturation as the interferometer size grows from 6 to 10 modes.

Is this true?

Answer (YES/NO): NO